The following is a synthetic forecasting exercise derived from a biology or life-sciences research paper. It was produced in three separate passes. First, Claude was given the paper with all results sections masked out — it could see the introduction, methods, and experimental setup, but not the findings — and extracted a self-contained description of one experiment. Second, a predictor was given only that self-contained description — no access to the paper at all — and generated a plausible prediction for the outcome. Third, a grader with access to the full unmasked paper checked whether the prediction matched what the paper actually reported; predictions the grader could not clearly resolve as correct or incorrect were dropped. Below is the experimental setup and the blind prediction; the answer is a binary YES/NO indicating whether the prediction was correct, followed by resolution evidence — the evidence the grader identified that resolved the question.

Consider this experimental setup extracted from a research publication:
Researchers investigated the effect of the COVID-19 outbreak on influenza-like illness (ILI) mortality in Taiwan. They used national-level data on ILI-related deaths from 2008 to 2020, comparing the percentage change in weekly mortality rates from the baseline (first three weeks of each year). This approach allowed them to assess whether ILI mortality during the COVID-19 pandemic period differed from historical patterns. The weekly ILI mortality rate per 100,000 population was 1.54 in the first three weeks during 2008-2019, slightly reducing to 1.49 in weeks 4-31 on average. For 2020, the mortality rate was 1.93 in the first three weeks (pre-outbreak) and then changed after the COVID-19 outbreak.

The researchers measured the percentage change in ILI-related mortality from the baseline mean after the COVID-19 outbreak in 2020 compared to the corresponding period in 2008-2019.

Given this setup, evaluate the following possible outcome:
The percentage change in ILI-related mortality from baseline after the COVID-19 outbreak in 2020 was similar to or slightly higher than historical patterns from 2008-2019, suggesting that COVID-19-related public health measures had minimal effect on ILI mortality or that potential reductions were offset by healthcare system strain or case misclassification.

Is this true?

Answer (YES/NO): NO